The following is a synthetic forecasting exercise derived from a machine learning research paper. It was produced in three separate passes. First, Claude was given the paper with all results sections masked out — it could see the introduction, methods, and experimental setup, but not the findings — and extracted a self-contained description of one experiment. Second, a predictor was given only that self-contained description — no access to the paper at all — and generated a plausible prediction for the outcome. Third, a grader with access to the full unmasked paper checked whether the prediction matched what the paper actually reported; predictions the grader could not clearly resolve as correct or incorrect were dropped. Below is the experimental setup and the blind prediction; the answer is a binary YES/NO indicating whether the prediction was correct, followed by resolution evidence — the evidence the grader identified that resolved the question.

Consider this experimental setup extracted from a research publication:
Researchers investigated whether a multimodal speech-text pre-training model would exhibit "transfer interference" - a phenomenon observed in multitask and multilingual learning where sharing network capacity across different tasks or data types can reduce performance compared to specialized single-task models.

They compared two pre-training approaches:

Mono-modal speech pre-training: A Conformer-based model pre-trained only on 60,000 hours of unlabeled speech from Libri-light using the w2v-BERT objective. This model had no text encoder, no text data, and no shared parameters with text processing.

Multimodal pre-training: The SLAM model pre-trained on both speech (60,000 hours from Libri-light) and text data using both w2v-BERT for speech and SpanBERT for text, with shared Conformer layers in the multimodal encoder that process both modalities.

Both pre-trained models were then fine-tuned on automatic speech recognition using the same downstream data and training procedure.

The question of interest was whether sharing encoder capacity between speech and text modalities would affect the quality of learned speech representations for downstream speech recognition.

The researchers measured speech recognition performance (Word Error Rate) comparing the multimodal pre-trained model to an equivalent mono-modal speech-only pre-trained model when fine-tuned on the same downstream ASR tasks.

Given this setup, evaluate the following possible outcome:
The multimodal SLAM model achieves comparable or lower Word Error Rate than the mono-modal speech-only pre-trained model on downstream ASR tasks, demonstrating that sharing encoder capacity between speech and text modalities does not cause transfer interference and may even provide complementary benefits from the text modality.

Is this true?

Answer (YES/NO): NO